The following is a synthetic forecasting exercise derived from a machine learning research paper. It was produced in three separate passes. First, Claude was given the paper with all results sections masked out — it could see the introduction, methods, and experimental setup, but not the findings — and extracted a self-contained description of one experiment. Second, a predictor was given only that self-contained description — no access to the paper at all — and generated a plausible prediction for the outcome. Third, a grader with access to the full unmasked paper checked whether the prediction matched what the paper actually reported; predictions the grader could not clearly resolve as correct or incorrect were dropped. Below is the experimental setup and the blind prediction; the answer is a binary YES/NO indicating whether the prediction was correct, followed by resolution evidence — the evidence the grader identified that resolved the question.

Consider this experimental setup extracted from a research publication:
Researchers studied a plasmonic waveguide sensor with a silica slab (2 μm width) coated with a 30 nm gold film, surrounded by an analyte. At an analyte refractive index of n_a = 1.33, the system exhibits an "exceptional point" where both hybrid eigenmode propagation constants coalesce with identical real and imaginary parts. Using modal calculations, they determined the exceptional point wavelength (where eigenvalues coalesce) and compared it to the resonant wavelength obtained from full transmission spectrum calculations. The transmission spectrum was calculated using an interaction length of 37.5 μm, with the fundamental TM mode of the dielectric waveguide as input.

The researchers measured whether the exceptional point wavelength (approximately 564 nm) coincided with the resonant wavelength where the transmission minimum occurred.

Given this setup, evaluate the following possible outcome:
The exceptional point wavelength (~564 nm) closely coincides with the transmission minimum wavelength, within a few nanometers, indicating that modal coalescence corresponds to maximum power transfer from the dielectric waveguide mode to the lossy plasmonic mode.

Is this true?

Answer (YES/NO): NO